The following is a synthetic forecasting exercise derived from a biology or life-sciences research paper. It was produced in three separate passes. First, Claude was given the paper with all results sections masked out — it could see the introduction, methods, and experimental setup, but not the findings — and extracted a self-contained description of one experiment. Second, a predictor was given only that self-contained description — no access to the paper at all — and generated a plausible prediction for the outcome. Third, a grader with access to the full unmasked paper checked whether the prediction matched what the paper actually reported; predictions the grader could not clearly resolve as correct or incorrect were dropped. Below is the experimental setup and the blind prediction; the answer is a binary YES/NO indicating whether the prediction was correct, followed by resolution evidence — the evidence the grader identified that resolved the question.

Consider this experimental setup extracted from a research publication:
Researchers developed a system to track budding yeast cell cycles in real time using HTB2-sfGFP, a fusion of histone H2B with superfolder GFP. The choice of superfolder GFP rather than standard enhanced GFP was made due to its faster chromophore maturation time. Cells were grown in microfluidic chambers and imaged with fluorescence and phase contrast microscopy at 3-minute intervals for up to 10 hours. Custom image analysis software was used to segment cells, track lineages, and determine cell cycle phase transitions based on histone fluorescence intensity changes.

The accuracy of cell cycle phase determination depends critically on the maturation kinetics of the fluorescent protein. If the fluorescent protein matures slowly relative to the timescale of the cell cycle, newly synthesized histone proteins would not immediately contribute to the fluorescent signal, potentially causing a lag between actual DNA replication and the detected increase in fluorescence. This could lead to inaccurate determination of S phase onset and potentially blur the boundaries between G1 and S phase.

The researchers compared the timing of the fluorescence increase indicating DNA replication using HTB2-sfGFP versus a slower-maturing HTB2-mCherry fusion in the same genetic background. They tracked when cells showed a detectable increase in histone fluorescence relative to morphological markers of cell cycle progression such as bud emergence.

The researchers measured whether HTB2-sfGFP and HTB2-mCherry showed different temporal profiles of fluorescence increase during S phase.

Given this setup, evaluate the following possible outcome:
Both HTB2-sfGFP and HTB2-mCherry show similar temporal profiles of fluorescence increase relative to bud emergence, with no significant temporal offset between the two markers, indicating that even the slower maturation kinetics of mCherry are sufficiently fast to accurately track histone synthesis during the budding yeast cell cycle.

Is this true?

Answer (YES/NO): NO